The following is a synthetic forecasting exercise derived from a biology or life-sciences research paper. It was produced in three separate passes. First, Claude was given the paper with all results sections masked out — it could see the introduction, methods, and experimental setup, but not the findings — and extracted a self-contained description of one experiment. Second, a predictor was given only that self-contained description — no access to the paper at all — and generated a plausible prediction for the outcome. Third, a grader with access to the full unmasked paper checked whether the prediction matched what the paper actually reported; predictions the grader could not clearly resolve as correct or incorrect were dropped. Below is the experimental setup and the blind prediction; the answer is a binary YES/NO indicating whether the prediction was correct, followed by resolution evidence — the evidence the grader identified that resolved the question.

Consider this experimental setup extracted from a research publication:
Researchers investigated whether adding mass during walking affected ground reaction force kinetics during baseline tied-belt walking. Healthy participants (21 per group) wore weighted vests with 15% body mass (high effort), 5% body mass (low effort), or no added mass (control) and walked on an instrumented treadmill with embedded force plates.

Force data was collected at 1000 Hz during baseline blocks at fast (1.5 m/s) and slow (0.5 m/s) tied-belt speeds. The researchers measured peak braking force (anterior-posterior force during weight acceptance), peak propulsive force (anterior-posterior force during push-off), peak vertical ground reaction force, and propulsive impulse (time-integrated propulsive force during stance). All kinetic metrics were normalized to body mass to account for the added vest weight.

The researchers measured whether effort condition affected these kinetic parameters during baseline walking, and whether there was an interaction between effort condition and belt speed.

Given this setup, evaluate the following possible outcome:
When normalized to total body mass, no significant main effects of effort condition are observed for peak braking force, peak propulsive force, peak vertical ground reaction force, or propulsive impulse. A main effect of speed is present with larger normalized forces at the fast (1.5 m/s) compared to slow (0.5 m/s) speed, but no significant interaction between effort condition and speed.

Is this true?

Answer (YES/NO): NO